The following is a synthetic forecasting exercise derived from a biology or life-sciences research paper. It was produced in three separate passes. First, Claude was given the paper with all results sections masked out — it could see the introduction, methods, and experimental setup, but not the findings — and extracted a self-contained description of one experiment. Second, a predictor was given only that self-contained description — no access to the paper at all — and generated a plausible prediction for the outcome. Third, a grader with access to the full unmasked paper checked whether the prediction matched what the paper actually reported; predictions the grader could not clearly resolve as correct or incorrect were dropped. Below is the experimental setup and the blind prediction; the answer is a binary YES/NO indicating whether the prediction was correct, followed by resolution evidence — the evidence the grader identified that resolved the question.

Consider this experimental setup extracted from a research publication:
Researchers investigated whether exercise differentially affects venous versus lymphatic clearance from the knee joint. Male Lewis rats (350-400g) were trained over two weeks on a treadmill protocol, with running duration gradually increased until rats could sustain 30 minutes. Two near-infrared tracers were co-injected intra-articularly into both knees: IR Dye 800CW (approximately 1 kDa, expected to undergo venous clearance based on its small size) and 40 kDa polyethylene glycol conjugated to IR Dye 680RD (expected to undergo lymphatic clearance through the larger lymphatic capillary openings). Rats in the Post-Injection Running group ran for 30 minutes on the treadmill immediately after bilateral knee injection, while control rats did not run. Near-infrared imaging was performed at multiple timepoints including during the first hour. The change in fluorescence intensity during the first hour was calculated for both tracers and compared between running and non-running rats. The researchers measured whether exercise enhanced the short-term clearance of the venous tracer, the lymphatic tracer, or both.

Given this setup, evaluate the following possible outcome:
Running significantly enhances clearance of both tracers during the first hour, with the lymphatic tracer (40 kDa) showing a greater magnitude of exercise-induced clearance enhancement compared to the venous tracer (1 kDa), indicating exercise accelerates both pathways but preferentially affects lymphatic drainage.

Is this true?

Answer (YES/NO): NO